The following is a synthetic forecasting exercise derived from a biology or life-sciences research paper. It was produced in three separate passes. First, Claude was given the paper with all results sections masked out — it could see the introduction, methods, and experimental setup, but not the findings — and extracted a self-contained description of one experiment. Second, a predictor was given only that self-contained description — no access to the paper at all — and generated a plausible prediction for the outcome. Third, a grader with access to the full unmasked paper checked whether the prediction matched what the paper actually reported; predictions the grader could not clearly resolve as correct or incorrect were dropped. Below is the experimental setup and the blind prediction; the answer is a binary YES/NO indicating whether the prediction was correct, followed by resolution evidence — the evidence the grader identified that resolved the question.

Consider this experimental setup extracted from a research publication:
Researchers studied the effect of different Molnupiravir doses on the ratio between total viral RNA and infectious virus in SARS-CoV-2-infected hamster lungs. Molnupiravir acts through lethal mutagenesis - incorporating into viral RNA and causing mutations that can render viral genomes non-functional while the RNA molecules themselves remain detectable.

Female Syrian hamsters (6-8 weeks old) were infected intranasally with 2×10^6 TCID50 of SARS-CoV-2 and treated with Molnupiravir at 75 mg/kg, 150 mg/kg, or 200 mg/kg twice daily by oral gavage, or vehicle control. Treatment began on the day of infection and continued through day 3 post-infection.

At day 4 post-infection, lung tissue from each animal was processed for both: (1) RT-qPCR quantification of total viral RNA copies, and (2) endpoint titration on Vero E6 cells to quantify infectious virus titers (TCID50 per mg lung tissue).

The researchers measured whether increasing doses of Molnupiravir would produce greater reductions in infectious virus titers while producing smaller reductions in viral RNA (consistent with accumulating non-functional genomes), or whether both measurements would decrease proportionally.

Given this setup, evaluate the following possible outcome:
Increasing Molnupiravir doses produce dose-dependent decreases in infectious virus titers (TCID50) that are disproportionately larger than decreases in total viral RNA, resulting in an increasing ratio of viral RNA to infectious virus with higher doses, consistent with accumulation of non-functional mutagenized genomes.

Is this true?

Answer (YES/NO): NO